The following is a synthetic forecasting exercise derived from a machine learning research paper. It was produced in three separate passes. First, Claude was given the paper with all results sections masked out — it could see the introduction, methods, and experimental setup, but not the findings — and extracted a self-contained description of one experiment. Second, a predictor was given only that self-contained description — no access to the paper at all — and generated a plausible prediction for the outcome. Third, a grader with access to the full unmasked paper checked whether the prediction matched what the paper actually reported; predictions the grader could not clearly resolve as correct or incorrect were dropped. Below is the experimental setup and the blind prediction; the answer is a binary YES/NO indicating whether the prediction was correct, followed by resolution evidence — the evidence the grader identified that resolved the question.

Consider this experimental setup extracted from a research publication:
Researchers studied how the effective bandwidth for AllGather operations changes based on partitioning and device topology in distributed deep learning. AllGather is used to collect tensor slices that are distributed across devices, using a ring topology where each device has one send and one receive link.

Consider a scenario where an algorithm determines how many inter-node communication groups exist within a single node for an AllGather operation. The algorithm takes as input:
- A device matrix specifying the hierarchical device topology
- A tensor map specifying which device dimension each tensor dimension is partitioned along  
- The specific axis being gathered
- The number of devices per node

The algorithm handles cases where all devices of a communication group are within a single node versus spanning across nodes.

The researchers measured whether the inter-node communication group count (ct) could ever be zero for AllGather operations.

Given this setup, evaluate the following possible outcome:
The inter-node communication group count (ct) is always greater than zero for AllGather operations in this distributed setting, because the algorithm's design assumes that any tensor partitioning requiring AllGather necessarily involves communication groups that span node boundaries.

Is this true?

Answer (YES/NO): NO